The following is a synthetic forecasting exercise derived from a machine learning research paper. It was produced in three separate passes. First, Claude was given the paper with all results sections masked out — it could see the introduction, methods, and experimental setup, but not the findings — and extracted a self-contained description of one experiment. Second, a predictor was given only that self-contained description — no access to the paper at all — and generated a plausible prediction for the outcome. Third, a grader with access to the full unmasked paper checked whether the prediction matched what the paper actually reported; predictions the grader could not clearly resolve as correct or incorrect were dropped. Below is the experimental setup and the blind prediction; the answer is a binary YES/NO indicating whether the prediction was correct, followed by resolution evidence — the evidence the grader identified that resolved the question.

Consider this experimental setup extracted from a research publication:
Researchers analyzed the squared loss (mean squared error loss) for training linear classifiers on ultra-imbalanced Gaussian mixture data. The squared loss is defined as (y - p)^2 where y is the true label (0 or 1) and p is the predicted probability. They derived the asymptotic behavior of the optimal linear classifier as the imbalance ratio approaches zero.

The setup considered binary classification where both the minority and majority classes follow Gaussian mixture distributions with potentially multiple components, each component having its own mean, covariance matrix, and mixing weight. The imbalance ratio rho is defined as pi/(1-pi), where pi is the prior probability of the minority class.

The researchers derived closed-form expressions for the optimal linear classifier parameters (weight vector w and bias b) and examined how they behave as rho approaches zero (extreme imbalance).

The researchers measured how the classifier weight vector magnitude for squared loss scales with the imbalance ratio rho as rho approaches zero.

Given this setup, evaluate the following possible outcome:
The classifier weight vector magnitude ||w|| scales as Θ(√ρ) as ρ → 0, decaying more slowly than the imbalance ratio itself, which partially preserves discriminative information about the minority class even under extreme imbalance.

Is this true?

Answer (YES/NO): NO